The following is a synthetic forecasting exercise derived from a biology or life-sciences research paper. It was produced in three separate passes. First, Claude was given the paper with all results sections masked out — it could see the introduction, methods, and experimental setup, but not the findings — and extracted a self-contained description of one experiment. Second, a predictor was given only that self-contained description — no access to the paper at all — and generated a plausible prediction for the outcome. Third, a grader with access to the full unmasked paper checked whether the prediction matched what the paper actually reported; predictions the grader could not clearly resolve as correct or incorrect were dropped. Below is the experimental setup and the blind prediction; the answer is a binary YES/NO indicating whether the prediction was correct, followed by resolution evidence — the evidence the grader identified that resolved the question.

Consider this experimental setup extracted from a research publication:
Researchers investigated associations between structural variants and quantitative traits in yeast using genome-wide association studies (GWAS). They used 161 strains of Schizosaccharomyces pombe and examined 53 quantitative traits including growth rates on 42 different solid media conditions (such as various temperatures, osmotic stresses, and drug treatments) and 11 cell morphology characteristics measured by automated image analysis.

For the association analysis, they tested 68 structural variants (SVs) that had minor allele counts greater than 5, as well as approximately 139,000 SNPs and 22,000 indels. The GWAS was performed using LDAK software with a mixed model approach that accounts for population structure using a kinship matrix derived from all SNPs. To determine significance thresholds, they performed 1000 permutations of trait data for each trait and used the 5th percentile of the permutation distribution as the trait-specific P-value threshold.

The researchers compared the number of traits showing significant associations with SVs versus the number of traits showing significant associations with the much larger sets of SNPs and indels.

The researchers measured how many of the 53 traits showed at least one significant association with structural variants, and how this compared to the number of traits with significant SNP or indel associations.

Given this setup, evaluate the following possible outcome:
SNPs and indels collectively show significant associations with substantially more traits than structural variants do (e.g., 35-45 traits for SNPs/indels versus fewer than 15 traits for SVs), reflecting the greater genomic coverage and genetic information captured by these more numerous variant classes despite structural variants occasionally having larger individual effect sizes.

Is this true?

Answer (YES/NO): NO